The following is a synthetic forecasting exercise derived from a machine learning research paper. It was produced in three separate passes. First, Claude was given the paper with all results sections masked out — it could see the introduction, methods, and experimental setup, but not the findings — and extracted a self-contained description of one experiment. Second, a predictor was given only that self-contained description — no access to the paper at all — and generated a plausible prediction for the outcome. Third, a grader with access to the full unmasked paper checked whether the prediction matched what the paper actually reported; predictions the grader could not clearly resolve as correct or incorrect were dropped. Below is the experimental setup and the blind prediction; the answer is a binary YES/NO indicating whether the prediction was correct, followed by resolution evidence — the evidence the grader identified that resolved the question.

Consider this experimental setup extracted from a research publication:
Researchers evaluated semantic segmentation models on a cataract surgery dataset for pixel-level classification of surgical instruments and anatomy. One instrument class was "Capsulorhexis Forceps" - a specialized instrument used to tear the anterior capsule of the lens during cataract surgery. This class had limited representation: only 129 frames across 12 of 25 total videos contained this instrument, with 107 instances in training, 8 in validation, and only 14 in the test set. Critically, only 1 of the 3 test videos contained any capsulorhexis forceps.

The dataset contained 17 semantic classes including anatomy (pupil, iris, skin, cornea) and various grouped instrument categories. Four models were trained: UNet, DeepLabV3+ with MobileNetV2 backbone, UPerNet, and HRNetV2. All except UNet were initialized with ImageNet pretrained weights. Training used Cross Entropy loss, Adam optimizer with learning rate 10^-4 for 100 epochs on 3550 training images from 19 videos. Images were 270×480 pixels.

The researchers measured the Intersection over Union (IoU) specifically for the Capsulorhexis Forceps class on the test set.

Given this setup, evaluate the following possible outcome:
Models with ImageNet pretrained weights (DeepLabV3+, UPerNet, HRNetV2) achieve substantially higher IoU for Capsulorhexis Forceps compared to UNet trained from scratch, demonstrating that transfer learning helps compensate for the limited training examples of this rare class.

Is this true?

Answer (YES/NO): NO